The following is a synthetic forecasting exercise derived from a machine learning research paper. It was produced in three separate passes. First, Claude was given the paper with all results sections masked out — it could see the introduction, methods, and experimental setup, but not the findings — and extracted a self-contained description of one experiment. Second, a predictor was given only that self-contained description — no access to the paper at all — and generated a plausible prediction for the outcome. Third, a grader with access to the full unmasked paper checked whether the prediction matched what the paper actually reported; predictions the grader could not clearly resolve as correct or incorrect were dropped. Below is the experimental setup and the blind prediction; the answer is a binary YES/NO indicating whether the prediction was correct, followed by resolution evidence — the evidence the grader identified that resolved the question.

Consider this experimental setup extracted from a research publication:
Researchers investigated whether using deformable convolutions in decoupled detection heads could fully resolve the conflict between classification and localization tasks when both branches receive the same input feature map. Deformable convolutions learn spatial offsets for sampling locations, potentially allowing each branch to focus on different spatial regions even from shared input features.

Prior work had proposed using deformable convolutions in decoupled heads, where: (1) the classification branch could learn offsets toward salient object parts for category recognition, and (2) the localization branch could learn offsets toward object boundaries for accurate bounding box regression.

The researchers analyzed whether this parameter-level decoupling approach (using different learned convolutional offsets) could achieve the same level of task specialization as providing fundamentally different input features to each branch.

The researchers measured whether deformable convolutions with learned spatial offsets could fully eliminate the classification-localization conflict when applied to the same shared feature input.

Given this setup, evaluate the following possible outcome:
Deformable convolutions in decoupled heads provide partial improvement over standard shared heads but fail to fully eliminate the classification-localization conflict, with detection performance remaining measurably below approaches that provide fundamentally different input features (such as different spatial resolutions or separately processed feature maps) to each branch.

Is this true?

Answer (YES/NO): YES